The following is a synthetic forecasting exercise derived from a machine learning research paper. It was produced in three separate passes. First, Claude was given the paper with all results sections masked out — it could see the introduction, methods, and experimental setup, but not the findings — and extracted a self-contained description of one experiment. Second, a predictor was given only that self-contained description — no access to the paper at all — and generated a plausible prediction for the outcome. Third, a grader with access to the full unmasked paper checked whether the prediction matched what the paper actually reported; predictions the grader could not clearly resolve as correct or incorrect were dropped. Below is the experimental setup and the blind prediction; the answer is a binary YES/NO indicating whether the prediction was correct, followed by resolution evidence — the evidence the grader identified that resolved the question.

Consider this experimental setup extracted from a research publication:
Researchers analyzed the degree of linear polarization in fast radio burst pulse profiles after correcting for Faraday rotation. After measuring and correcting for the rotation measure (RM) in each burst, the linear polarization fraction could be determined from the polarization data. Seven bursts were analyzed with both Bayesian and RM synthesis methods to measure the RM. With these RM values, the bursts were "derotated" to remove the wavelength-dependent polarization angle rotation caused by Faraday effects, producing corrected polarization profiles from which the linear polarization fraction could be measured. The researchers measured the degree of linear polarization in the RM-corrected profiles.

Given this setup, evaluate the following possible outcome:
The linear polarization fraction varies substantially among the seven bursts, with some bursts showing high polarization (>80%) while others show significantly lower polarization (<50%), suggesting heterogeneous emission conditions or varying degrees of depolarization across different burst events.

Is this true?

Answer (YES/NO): NO